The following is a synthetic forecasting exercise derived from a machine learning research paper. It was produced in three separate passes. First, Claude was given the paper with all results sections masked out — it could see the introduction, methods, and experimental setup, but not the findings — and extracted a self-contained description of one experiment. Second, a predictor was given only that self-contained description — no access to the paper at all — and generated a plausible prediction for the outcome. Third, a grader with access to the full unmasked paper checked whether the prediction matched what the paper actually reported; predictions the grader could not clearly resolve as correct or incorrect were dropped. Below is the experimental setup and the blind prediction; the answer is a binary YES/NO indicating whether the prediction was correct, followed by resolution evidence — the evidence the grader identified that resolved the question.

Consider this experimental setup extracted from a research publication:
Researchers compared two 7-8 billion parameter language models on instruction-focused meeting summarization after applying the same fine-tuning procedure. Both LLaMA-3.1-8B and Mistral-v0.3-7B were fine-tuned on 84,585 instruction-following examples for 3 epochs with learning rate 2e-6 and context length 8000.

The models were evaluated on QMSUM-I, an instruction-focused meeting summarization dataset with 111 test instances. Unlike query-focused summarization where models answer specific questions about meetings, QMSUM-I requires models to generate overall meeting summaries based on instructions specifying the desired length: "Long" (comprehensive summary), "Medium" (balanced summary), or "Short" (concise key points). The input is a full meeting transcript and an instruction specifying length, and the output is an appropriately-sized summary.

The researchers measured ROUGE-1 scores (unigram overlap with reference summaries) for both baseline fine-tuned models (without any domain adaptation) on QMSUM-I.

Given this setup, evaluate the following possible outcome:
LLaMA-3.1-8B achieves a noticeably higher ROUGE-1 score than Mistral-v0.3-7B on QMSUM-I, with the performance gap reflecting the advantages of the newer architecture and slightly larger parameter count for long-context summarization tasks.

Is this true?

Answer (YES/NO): YES